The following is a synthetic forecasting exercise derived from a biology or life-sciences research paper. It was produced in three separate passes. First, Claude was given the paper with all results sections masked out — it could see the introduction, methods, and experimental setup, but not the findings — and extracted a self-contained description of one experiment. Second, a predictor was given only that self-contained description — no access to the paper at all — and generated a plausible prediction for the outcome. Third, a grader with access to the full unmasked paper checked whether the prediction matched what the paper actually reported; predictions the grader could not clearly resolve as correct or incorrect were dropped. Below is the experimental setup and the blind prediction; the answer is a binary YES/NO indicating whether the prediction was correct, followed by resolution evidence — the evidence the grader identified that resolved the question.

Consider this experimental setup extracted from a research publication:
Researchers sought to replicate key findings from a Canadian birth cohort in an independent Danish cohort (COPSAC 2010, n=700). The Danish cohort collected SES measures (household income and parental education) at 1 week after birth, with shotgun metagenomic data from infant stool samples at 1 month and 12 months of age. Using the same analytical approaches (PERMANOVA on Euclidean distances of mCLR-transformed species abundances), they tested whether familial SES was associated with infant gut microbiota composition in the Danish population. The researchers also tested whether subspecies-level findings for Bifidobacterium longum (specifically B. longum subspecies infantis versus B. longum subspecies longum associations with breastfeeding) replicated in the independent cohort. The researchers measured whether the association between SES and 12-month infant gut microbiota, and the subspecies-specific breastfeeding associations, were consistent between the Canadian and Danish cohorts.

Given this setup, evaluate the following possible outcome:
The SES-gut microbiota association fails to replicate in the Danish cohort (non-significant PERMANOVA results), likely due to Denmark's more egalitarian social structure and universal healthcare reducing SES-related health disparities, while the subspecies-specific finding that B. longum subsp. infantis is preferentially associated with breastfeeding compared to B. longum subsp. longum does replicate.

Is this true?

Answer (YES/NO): NO